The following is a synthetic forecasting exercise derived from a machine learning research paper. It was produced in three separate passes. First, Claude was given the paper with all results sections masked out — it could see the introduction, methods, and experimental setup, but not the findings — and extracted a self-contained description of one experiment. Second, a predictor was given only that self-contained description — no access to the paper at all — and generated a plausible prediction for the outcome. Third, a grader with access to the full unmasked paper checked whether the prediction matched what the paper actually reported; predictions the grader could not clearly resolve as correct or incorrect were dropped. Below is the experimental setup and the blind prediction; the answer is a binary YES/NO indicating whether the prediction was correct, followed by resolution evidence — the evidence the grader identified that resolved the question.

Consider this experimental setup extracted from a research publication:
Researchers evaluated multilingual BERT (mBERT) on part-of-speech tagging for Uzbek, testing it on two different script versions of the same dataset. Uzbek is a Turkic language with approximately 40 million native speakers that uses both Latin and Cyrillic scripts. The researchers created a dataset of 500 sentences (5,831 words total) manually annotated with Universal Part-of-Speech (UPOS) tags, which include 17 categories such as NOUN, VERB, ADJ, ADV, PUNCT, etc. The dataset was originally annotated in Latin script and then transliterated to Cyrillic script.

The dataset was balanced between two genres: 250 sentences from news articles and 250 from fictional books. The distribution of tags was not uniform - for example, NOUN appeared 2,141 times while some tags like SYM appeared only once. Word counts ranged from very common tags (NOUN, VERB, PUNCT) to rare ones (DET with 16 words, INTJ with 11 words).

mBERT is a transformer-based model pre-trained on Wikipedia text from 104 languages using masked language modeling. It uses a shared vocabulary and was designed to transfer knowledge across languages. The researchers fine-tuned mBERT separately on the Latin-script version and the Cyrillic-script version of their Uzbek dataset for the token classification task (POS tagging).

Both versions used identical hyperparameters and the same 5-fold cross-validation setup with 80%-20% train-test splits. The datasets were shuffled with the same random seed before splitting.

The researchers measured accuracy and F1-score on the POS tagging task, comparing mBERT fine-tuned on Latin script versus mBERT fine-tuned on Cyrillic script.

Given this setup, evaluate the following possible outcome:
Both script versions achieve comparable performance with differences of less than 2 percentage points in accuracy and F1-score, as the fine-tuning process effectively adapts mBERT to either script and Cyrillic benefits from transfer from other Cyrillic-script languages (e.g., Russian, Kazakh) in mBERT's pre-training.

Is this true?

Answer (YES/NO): NO